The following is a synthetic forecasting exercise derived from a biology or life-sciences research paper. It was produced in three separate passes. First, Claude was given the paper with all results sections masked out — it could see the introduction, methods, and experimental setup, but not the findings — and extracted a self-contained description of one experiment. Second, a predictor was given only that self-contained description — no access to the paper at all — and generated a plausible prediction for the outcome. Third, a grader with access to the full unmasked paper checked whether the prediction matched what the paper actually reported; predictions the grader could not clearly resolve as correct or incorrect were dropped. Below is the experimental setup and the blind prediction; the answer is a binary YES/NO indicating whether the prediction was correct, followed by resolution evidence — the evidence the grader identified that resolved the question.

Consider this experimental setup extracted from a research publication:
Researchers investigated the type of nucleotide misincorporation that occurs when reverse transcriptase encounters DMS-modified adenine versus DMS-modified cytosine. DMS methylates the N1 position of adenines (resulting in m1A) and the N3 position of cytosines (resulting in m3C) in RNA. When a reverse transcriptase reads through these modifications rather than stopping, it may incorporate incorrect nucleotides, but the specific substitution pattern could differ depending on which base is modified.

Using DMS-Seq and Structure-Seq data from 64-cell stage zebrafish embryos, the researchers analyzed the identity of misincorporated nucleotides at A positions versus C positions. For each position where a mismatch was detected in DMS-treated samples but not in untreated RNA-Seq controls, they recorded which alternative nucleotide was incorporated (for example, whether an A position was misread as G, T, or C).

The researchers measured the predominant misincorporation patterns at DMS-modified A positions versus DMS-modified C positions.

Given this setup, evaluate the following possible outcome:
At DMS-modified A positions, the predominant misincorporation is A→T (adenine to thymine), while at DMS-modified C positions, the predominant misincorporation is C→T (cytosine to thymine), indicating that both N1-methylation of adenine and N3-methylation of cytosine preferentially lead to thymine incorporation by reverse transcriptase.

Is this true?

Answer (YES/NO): NO